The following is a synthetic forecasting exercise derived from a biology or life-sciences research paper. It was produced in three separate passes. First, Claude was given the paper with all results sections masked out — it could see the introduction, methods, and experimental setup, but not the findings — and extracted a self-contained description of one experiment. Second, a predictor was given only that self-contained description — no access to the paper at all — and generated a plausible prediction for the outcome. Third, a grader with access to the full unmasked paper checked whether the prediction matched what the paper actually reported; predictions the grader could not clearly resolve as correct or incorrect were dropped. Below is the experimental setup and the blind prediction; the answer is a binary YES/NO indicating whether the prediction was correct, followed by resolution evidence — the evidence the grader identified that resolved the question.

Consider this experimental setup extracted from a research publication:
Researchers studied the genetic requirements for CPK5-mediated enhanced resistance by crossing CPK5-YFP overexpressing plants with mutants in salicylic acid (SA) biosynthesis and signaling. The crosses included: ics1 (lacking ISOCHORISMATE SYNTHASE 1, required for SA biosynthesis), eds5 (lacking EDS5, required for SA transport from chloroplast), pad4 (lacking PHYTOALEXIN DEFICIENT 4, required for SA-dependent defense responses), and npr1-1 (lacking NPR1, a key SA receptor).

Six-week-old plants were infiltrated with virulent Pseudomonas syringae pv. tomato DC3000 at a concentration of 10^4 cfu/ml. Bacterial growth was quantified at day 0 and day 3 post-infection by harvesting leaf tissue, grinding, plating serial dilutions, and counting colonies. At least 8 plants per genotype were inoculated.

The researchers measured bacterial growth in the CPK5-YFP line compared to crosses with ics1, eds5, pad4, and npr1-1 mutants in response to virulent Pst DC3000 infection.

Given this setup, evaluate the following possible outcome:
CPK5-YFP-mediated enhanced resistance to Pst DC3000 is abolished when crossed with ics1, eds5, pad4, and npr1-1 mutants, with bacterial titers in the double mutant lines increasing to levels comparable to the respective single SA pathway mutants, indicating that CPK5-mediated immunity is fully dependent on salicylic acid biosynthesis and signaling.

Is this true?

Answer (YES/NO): NO